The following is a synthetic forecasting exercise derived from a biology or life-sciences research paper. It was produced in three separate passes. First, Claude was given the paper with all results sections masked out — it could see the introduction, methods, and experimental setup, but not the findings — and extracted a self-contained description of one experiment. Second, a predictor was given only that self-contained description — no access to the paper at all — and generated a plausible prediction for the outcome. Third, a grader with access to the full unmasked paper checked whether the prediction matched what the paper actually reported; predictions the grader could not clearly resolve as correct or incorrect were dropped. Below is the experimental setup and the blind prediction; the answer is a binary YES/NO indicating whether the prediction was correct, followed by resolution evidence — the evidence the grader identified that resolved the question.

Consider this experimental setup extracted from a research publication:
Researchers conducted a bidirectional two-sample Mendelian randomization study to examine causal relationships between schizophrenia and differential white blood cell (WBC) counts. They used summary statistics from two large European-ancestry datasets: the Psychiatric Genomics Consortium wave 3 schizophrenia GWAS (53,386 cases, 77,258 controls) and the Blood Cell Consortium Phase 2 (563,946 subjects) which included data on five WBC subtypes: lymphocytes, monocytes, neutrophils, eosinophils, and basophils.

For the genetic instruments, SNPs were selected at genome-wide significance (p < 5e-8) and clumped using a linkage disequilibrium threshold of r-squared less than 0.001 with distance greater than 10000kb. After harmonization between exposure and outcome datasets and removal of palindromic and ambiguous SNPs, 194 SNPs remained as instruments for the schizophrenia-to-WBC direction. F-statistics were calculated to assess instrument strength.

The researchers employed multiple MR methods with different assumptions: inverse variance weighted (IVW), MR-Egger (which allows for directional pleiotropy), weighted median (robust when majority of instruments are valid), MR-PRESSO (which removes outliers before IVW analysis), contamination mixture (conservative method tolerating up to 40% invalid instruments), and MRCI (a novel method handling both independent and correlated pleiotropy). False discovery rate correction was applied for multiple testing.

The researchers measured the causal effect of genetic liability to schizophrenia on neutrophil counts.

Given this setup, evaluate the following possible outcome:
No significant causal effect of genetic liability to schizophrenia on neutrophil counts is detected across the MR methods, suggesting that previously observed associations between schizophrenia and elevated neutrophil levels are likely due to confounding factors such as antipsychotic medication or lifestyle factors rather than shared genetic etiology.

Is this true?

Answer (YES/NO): NO